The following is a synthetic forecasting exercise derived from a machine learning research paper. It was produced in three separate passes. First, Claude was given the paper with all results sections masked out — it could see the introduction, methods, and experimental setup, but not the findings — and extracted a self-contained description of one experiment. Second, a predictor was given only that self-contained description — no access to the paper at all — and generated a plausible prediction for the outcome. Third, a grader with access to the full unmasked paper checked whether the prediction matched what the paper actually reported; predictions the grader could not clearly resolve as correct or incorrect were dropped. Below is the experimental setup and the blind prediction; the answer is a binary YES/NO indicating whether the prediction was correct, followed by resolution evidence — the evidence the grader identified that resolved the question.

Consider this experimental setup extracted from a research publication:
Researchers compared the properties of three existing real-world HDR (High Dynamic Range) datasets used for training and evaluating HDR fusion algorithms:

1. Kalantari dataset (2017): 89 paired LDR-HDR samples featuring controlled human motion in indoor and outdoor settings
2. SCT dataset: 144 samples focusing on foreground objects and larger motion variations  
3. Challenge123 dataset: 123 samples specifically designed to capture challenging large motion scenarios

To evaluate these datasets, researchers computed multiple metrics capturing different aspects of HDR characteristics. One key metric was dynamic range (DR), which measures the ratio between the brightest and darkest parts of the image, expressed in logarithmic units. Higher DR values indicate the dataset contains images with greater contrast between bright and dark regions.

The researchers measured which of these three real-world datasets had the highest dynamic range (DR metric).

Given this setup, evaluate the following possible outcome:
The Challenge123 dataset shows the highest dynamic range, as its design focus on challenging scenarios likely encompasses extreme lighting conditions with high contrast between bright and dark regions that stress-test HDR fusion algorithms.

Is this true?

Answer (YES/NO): NO